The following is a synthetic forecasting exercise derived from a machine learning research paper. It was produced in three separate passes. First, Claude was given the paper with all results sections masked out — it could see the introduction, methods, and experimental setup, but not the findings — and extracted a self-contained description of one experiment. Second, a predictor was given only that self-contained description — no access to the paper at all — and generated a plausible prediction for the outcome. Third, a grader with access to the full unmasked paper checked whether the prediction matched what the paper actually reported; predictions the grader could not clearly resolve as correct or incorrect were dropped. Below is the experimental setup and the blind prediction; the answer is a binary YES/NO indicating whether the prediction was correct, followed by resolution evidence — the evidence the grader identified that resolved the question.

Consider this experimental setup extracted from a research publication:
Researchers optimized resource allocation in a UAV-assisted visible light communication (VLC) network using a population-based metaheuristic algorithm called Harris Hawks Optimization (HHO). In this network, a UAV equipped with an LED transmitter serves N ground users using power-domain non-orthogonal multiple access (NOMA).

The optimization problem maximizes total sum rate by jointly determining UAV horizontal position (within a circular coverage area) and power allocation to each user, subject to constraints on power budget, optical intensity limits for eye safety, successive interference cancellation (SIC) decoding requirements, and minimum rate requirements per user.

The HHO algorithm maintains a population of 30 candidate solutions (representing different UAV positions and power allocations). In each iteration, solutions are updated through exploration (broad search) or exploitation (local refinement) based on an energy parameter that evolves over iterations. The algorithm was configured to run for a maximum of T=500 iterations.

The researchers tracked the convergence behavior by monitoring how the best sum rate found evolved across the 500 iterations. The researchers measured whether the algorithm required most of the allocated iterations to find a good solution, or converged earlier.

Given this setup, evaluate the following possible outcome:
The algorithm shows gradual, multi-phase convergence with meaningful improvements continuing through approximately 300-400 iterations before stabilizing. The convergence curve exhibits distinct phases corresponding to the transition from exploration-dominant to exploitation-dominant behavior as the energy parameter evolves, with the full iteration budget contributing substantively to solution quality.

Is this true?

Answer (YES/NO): NO